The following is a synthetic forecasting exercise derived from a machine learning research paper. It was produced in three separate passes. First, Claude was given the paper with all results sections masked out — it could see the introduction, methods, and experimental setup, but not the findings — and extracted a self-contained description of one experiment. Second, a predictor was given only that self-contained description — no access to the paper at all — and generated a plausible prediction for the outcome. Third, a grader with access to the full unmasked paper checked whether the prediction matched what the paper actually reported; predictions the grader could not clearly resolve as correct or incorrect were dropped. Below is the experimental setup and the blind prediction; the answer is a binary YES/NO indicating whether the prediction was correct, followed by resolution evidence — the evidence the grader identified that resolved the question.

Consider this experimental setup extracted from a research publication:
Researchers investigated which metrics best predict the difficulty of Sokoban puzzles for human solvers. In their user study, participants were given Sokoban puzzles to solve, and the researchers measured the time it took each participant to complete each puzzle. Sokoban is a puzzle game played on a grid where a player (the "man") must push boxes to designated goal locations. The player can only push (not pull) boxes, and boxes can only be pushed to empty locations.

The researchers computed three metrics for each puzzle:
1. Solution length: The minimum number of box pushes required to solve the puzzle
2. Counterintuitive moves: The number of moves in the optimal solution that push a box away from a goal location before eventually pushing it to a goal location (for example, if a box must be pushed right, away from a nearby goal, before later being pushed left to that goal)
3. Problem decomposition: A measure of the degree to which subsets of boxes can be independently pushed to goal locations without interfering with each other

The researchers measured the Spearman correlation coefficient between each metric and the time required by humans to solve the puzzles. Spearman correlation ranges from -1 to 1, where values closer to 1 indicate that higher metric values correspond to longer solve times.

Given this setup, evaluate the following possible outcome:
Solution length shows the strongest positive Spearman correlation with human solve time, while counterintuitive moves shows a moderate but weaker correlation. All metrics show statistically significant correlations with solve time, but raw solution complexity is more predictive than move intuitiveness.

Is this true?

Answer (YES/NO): NO